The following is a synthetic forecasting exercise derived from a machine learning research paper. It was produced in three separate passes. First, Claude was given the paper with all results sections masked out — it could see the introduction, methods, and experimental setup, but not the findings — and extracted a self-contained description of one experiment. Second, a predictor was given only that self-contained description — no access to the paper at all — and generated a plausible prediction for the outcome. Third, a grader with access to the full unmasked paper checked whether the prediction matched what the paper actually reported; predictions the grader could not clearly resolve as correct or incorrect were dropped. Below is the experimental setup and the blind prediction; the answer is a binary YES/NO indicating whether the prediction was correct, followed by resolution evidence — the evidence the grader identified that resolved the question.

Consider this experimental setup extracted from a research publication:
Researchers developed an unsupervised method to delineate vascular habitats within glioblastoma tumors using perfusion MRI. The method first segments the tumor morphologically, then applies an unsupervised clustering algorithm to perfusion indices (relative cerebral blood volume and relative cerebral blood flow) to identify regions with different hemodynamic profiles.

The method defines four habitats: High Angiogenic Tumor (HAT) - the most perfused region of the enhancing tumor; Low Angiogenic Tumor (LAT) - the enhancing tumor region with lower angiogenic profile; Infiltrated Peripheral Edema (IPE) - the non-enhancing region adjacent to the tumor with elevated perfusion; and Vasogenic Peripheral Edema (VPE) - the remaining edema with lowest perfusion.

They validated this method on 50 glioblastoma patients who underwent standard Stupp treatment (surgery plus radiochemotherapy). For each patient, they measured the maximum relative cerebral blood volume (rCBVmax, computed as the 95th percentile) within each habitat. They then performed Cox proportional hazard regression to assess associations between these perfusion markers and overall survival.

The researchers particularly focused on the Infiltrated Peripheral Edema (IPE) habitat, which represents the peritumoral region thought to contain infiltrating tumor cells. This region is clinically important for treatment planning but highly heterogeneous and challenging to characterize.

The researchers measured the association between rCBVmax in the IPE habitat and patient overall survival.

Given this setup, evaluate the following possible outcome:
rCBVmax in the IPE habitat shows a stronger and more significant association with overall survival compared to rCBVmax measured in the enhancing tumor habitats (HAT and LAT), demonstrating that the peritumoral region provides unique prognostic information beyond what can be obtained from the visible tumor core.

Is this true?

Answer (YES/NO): NO